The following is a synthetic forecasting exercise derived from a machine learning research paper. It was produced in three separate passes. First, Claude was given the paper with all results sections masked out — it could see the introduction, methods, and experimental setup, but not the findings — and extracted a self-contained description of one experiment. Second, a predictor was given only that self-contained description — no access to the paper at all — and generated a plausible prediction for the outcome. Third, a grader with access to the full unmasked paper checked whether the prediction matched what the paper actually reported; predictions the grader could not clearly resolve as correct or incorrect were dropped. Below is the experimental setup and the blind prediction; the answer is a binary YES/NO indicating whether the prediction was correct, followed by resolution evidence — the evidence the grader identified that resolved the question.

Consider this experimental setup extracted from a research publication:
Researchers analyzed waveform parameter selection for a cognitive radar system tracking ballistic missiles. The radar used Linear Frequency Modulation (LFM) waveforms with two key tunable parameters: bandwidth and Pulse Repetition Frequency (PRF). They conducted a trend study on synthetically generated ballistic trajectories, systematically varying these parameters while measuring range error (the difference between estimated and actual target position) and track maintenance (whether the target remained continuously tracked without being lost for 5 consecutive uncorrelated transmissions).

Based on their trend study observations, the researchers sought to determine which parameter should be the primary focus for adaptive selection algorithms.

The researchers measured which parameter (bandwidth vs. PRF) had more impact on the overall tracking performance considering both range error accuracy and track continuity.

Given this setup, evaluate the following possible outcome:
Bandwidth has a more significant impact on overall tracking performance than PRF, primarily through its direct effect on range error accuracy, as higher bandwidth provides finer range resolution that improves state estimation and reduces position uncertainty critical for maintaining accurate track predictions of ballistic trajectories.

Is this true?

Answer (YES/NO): NO